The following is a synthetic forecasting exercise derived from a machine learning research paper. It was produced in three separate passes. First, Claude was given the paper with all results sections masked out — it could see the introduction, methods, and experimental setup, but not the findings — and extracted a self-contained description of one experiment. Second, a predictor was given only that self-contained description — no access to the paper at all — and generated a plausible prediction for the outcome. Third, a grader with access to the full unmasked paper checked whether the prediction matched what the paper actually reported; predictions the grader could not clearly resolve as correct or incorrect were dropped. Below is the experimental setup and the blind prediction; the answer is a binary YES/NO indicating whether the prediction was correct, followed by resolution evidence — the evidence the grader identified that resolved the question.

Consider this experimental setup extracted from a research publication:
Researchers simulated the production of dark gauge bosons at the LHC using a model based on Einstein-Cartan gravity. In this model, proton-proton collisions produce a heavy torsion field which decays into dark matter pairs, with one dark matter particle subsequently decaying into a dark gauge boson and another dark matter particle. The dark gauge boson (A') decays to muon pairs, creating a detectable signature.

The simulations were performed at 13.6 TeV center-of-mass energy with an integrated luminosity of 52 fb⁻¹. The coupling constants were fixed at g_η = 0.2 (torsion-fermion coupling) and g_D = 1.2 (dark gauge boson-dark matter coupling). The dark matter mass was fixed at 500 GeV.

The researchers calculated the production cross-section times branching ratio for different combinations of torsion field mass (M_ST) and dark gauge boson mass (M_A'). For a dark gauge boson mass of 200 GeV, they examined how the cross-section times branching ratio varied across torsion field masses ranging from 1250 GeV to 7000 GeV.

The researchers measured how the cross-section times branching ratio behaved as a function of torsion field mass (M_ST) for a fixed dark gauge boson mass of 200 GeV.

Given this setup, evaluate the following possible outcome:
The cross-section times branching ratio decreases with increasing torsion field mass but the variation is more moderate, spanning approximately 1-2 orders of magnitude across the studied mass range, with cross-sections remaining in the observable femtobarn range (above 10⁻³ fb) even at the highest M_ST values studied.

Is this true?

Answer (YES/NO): NO